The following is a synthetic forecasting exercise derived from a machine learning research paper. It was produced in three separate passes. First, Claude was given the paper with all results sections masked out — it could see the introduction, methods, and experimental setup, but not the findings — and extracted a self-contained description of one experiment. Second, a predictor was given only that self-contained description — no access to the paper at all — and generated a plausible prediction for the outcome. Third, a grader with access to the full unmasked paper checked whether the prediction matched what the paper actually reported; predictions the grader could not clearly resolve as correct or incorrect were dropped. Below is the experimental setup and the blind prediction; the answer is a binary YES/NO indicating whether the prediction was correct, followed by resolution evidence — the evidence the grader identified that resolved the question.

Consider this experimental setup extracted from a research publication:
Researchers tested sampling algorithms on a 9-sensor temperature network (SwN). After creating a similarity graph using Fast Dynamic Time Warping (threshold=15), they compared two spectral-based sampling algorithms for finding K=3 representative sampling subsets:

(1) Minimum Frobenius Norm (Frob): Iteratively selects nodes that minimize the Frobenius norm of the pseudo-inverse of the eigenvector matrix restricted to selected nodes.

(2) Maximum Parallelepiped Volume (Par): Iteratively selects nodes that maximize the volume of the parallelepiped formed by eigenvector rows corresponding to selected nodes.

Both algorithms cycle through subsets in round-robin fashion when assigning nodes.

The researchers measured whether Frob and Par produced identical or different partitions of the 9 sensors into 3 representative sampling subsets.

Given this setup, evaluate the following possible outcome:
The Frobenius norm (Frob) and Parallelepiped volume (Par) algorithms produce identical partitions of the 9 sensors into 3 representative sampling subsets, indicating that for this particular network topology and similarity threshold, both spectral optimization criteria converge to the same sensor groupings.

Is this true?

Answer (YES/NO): YES